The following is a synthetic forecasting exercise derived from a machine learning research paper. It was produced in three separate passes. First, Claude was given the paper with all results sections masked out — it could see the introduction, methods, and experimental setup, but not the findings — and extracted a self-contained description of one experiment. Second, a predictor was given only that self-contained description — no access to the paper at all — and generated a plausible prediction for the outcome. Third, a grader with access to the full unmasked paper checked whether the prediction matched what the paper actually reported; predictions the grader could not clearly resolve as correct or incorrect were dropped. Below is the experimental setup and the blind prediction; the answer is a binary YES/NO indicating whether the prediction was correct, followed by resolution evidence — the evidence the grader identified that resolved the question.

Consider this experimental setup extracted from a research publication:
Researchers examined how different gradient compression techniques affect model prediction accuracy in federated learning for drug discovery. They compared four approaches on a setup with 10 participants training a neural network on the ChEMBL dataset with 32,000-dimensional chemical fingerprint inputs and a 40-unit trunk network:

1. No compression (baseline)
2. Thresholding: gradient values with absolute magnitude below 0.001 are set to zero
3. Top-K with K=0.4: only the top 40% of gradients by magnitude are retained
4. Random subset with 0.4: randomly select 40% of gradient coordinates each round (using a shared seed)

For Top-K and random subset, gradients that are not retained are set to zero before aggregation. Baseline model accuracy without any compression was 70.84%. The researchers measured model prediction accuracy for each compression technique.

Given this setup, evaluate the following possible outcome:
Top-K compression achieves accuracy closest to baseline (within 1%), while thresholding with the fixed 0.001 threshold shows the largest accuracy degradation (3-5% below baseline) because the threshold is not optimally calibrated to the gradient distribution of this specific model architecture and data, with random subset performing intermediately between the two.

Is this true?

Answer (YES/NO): NO